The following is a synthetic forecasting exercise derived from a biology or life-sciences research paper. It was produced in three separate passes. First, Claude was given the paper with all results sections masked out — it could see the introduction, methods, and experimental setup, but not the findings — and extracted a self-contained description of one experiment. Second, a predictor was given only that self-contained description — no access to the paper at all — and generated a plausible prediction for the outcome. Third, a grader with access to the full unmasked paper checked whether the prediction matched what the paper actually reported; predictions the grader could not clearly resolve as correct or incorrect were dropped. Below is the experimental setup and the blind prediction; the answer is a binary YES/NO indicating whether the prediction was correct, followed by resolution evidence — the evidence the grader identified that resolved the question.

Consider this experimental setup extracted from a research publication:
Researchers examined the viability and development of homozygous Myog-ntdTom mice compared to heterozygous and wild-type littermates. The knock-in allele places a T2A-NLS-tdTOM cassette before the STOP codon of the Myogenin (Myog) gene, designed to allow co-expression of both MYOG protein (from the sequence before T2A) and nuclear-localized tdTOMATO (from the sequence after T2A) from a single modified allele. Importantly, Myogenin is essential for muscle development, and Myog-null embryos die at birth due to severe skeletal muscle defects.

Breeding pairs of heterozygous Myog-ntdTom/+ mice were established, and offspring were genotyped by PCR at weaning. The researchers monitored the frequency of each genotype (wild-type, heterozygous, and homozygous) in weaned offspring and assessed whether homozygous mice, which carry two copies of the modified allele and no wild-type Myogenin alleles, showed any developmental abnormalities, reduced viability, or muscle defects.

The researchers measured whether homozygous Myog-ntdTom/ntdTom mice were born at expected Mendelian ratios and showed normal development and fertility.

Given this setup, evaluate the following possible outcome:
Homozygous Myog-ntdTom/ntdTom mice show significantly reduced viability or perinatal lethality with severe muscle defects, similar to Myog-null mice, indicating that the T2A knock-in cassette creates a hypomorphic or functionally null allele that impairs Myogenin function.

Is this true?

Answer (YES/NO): NO